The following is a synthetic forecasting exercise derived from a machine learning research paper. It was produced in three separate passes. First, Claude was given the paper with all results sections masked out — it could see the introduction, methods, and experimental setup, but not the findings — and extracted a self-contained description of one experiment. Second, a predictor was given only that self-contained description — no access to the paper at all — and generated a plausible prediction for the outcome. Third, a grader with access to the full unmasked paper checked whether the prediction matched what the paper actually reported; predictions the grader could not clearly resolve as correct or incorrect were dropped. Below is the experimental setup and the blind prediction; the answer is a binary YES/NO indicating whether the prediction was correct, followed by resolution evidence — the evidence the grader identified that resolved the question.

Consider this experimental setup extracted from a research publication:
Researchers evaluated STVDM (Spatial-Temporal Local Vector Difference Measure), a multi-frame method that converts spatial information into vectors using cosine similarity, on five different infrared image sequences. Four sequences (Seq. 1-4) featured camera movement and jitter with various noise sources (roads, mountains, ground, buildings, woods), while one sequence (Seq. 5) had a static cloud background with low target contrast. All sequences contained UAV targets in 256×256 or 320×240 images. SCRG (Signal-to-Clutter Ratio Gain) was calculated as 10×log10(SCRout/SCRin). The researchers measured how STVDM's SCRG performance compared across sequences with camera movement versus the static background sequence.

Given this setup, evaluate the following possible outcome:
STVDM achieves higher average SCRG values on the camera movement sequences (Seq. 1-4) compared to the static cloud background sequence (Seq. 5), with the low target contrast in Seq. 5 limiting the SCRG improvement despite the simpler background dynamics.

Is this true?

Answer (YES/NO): YES